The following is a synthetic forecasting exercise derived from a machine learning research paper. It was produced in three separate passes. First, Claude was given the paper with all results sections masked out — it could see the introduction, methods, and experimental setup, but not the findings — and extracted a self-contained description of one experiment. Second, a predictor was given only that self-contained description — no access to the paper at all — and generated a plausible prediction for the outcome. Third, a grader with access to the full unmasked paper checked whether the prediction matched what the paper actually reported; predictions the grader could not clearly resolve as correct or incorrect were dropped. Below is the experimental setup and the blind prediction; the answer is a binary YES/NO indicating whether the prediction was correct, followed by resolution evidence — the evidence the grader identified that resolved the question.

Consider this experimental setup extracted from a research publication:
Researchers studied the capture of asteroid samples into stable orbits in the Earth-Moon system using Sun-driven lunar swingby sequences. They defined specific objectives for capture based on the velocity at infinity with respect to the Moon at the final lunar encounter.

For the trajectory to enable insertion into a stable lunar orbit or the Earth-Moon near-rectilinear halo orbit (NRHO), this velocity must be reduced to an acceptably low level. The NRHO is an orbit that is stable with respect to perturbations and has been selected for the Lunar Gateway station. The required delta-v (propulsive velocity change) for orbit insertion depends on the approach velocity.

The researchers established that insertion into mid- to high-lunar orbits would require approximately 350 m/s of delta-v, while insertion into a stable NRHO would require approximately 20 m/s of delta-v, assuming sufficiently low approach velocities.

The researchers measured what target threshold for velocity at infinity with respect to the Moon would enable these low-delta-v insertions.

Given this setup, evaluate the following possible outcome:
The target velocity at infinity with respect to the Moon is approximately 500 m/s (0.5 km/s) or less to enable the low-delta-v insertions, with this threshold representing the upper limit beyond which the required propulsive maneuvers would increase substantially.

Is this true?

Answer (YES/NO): NO